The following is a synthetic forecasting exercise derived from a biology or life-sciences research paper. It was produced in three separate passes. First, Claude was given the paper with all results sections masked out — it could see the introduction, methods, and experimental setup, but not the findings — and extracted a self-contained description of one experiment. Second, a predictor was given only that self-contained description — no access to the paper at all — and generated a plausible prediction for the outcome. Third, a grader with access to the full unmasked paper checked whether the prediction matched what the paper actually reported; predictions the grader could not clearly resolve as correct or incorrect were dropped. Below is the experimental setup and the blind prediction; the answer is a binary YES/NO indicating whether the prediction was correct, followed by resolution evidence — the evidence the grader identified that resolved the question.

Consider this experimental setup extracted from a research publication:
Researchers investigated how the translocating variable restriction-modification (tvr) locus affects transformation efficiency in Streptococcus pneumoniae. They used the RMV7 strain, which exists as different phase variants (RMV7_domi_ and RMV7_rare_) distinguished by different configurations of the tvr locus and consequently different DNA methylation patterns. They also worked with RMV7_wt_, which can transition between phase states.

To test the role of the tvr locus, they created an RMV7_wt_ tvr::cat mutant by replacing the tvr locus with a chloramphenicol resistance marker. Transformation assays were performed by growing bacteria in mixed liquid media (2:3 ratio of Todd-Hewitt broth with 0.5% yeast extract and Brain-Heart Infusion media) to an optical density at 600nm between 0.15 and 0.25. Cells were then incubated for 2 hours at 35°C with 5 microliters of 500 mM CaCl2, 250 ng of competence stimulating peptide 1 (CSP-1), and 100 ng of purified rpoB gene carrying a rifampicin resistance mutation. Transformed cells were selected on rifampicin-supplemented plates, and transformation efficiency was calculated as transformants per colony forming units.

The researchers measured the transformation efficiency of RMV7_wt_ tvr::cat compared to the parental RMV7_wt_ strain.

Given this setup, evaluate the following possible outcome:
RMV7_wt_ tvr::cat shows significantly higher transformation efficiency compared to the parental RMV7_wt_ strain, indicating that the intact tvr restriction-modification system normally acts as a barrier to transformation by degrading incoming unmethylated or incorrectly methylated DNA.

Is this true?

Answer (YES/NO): NO